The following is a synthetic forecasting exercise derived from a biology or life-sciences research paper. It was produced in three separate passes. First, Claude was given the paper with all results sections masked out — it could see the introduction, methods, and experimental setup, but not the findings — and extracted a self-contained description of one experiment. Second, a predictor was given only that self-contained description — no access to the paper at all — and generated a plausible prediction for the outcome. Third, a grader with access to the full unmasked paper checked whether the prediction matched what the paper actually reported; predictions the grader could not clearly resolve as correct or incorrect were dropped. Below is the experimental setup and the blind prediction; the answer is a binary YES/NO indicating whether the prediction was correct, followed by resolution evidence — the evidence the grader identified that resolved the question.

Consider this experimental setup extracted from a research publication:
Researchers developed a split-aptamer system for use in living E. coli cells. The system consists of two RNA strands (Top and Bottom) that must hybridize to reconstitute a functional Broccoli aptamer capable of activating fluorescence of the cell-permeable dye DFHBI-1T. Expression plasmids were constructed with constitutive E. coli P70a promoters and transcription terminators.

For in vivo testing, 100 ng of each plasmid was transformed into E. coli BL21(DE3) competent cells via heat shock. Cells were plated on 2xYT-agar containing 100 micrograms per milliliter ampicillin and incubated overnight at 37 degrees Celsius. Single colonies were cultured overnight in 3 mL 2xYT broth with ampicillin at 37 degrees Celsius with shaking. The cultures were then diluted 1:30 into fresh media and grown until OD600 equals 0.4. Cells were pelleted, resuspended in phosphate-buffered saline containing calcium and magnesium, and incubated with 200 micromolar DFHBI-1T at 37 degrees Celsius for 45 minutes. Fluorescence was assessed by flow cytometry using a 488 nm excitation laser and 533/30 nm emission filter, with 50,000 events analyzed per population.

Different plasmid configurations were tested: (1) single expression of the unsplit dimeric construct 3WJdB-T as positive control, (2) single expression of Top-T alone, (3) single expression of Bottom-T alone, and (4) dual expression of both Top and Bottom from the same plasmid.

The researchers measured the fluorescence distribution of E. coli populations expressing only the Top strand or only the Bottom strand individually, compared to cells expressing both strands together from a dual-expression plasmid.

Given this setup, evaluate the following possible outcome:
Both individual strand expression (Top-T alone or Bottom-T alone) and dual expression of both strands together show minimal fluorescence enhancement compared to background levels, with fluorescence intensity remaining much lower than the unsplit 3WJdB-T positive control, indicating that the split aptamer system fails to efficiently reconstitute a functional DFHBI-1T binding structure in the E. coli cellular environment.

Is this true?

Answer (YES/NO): NO